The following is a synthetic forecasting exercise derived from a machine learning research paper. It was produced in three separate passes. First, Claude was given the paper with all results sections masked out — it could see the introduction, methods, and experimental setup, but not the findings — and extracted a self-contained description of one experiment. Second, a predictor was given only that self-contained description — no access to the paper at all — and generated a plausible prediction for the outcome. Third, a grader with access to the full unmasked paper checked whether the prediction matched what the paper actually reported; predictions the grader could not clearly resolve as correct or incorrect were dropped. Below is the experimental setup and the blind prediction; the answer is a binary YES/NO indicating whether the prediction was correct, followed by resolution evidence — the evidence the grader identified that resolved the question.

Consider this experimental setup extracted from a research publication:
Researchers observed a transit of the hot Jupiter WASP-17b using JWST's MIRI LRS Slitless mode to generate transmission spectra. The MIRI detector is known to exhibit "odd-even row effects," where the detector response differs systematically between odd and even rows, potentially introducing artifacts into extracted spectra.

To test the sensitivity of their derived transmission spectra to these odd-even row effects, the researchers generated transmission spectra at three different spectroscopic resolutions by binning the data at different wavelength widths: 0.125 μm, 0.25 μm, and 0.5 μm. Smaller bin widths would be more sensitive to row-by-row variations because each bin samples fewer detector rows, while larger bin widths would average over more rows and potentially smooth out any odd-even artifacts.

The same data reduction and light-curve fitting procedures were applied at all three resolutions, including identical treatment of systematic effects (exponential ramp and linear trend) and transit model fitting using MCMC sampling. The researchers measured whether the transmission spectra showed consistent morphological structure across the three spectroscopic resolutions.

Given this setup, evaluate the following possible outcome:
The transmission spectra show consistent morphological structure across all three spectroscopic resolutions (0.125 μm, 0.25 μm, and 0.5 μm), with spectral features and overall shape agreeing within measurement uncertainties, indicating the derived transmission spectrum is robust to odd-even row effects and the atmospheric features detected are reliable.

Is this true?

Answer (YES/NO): YES